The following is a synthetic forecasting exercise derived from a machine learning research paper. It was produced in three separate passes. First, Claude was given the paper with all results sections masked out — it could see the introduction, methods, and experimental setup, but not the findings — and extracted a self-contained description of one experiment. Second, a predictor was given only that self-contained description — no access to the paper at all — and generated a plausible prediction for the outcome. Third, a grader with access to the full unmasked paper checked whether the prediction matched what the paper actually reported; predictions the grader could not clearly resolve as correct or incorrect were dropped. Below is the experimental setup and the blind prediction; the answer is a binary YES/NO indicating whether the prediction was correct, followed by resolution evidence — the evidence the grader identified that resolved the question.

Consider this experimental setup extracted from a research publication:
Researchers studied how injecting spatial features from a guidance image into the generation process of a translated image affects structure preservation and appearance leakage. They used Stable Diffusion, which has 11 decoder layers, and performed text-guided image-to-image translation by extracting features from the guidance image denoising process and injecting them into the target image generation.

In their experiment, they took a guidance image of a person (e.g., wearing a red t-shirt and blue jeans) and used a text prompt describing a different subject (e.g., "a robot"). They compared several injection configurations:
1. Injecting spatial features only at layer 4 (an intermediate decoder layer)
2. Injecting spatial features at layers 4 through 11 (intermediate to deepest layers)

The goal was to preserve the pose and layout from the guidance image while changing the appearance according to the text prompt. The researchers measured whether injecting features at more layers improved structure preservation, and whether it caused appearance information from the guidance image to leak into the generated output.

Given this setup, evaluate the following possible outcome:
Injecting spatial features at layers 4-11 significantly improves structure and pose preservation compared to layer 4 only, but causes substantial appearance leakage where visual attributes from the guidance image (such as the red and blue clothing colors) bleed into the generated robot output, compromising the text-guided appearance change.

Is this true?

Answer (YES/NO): YES